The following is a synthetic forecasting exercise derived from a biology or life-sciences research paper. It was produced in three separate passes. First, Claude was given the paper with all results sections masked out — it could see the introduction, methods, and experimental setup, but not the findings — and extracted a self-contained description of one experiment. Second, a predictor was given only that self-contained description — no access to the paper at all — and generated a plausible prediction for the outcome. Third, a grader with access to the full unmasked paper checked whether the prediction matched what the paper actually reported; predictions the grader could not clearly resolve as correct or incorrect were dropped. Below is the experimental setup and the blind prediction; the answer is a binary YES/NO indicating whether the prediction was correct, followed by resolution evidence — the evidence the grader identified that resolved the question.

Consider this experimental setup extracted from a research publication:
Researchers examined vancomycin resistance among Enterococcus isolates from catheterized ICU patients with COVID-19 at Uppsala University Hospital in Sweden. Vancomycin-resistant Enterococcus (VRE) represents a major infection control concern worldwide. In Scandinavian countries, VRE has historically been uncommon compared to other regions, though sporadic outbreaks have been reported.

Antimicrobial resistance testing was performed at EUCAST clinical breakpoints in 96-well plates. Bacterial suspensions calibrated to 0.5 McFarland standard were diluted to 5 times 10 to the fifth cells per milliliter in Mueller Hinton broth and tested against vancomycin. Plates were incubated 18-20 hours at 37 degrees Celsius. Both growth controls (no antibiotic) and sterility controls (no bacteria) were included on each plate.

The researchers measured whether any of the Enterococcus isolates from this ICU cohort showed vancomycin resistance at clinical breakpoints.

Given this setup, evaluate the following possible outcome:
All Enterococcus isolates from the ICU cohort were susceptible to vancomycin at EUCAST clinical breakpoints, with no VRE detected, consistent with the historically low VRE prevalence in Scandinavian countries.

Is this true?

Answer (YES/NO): YES